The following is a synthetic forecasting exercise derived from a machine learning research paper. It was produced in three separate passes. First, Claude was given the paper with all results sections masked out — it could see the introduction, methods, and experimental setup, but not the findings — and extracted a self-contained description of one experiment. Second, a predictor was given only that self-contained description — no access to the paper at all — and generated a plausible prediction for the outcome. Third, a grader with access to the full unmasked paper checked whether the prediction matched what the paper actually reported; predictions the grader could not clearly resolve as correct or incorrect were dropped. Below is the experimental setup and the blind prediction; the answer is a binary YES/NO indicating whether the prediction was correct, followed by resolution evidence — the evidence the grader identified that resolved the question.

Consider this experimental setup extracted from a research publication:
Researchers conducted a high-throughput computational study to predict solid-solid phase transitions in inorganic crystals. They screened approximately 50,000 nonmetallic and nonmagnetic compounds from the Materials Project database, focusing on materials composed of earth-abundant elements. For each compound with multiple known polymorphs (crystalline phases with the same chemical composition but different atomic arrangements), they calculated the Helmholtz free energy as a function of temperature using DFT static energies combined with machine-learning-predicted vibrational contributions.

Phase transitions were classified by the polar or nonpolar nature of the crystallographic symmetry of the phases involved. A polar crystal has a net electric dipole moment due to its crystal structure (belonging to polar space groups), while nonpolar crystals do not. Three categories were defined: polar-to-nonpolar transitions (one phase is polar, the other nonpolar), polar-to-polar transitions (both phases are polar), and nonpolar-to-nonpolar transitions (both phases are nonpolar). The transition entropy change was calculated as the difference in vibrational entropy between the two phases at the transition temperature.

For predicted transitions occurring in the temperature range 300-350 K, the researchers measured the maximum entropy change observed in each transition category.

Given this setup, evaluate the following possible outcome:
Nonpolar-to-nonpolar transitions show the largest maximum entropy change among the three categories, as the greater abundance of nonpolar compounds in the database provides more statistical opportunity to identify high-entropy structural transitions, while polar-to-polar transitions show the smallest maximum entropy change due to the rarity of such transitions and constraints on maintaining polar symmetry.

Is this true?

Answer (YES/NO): NO